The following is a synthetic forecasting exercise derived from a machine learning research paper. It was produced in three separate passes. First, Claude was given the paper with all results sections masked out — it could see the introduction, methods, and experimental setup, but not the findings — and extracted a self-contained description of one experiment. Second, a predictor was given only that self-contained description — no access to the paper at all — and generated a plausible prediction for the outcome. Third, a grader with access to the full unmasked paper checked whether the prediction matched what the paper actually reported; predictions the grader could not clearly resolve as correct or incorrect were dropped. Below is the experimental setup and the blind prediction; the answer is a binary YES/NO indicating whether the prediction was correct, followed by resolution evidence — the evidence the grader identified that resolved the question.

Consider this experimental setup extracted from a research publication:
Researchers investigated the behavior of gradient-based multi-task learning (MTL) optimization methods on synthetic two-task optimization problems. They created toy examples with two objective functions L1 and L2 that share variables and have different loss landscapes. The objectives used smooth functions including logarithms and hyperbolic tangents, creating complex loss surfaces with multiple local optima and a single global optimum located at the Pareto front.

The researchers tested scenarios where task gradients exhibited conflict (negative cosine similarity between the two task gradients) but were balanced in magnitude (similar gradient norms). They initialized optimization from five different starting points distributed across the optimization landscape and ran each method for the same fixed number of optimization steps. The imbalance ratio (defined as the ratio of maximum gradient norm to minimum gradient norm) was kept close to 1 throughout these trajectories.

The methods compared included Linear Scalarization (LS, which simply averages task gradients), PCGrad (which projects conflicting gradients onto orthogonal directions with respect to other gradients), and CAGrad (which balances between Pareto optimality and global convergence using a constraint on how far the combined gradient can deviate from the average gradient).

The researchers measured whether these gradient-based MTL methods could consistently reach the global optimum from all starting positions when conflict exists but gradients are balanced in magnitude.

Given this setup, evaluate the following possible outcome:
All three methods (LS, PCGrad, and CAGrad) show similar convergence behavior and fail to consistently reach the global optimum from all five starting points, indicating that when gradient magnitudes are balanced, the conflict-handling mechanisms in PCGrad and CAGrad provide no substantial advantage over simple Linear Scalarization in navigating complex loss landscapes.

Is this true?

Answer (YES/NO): NO